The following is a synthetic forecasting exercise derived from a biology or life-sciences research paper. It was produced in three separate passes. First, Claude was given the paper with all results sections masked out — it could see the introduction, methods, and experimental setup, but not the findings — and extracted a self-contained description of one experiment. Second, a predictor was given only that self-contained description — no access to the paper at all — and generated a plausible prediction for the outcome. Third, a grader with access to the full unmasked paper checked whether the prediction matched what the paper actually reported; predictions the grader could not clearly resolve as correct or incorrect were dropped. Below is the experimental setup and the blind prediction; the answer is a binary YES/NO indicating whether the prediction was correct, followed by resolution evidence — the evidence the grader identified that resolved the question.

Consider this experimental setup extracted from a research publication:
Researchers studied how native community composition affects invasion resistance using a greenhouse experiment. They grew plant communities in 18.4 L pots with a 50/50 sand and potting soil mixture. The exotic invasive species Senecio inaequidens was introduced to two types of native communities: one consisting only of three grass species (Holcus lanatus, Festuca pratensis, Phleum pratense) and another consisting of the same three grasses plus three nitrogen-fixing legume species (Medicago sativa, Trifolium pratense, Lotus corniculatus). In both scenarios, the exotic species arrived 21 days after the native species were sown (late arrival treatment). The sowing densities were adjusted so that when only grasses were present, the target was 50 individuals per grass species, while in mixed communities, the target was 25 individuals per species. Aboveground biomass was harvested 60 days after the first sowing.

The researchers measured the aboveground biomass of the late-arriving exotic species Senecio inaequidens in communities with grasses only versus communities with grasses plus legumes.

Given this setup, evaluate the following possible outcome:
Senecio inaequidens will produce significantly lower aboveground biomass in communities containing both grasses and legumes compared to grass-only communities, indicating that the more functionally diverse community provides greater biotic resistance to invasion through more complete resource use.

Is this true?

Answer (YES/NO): NO